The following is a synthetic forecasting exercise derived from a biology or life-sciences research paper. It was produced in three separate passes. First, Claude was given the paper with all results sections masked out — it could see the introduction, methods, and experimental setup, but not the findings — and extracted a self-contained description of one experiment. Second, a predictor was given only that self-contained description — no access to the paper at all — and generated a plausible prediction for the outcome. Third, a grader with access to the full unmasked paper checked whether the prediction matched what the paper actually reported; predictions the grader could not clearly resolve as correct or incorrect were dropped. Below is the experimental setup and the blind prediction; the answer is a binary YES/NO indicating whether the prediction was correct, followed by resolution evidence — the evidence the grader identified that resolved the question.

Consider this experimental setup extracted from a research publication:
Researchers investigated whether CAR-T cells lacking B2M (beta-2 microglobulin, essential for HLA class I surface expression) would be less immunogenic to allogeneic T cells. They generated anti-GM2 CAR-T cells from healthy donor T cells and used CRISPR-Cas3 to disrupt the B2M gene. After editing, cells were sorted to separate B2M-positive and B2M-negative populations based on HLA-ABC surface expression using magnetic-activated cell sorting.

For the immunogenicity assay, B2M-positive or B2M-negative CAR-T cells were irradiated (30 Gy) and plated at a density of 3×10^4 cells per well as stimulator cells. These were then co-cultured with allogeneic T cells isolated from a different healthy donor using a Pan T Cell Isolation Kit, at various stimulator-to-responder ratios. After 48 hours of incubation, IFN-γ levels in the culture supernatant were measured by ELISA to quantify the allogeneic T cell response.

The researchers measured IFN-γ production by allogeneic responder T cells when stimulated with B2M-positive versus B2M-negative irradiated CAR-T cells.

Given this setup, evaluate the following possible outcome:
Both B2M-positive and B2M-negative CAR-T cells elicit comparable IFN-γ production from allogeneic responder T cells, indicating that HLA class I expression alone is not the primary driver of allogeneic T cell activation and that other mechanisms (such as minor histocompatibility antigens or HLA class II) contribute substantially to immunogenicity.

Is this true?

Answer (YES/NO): NO